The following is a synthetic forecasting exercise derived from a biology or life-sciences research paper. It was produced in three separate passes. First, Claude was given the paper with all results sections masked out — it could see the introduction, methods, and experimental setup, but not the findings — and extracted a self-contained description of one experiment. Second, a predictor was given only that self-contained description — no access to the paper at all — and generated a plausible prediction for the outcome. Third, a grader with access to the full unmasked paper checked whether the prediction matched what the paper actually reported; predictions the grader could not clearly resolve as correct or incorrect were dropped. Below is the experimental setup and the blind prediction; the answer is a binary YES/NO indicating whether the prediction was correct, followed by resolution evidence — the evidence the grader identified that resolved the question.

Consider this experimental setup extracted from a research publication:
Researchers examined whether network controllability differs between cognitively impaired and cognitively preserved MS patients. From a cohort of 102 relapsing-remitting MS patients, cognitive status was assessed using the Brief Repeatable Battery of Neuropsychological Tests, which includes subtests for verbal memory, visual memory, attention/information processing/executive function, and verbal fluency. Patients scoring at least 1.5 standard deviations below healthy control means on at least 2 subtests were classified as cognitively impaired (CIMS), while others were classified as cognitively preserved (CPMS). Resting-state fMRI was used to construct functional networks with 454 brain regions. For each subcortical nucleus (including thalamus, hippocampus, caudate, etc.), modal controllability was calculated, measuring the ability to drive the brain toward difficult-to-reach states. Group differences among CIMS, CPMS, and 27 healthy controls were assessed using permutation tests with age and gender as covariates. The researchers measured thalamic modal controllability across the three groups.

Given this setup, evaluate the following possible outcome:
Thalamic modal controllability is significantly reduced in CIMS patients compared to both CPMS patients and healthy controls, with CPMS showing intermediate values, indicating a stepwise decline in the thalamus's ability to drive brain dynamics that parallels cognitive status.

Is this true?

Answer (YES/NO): NO